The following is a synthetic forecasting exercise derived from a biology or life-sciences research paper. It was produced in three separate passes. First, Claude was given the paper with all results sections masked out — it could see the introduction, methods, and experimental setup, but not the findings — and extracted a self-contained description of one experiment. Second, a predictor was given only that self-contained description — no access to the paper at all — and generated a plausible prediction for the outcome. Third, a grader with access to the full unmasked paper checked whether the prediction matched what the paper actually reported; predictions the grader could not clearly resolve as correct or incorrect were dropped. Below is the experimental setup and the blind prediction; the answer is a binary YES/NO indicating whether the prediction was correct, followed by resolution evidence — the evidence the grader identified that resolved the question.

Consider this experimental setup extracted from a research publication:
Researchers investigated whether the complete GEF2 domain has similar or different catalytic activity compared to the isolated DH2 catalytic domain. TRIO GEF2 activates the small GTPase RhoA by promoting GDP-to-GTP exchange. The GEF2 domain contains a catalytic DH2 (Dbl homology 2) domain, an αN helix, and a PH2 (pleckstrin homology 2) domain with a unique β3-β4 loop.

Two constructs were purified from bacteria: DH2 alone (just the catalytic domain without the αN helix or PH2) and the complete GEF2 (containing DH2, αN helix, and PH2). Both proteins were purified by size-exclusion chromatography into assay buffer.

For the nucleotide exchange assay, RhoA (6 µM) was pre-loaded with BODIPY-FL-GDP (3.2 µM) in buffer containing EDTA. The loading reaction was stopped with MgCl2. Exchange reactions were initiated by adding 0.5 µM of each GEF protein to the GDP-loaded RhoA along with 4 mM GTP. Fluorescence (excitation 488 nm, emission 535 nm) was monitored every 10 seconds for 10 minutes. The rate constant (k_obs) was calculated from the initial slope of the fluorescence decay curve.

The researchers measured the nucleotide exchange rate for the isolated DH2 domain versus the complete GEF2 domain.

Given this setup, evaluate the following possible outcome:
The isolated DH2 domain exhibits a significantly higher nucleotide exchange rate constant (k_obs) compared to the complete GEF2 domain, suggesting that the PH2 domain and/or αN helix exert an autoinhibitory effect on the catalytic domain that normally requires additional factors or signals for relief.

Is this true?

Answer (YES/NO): NO